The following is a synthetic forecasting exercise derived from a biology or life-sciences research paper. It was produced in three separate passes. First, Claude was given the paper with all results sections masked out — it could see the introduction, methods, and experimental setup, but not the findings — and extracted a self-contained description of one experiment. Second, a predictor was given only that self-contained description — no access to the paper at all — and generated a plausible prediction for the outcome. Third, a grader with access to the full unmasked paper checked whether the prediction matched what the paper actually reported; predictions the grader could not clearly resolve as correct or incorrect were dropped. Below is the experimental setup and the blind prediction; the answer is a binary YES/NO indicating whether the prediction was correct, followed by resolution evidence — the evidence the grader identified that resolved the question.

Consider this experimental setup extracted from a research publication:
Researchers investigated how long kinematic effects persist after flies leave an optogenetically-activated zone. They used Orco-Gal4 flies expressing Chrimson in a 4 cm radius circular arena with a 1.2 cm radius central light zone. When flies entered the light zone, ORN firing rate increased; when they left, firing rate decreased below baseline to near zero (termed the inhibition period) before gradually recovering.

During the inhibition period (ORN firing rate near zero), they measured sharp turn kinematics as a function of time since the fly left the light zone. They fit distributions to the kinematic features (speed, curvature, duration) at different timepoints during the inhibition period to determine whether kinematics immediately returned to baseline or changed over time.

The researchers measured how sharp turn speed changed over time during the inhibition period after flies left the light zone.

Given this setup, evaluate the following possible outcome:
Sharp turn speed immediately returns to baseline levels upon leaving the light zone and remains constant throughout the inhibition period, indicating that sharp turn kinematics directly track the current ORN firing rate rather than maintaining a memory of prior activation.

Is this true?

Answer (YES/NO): NO